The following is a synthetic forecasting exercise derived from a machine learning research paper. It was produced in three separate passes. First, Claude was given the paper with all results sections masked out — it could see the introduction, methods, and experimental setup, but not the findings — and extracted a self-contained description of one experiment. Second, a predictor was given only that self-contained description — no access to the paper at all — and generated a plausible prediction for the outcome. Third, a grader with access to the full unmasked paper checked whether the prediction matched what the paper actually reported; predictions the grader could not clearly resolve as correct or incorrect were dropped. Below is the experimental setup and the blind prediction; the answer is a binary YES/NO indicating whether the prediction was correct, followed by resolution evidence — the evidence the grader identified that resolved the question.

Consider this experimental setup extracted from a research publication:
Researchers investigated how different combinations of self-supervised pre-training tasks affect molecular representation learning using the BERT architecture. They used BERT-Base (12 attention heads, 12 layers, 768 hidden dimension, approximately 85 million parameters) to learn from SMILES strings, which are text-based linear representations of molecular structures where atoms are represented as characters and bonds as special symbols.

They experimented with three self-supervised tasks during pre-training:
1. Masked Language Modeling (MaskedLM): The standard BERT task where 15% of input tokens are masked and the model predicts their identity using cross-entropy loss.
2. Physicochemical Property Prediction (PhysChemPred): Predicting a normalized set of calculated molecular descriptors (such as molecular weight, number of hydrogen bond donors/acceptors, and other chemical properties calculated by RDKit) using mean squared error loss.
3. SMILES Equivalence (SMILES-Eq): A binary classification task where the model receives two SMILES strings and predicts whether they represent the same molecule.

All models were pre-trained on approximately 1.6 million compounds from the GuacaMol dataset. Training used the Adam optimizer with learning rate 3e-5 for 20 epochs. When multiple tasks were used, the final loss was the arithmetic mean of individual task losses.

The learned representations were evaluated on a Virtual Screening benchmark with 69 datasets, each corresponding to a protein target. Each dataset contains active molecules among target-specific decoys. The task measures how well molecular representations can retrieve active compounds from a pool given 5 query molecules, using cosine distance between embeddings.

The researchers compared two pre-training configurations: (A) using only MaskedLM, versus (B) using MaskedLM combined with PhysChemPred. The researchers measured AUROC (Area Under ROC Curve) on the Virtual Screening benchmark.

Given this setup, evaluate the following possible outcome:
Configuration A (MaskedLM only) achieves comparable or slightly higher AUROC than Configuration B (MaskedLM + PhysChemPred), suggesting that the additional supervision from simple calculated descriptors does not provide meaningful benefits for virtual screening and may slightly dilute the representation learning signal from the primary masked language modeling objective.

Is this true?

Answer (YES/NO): NO